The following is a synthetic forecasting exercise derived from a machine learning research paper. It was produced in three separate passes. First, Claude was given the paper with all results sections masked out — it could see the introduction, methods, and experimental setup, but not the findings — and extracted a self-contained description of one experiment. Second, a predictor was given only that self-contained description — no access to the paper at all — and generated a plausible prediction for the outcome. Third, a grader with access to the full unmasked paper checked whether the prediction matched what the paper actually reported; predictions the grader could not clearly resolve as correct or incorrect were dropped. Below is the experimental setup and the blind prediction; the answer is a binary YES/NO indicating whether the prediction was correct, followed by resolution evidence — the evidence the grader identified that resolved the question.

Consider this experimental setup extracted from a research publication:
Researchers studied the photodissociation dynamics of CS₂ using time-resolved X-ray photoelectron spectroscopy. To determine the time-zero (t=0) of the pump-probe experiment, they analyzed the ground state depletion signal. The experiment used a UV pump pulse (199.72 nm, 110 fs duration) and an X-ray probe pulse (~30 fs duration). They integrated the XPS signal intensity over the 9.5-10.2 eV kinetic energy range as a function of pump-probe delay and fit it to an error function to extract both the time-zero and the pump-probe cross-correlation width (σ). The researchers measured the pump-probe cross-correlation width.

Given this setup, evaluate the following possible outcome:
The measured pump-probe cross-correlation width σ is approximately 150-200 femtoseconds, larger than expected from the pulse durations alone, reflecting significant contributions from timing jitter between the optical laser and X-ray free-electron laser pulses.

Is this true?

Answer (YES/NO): NO